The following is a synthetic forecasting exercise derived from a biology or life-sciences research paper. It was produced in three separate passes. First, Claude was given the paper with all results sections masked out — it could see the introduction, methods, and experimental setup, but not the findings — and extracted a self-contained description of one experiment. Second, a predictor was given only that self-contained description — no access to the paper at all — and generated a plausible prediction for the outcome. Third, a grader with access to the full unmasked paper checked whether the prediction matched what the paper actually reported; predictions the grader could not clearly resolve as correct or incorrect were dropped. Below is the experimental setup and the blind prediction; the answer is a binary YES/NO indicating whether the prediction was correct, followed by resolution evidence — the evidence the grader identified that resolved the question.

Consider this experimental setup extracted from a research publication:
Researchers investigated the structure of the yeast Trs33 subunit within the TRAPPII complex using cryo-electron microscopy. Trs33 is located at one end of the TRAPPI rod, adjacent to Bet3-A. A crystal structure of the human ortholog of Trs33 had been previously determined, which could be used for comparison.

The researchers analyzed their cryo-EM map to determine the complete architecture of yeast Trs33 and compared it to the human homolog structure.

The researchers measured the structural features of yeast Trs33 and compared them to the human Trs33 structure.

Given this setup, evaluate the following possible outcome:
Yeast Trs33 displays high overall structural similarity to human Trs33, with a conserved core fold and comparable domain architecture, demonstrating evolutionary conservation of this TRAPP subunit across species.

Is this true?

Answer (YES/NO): NO